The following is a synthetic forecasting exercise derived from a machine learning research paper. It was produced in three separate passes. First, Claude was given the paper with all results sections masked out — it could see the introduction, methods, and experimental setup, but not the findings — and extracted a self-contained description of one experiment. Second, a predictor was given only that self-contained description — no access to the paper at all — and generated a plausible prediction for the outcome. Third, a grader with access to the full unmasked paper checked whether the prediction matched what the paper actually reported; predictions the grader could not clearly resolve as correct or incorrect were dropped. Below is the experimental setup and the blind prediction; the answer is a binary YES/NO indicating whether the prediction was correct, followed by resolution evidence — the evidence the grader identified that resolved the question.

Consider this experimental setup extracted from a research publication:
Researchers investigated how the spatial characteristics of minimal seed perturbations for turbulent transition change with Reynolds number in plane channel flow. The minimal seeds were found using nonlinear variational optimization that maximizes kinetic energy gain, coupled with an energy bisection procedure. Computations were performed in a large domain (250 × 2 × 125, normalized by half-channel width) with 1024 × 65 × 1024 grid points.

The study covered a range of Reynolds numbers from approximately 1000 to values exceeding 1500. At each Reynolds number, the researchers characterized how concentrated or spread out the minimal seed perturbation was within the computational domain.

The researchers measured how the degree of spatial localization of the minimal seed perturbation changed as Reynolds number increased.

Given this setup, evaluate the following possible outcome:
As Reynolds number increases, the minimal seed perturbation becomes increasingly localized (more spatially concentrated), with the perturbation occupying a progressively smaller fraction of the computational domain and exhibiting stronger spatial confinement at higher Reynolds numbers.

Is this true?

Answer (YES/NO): YES